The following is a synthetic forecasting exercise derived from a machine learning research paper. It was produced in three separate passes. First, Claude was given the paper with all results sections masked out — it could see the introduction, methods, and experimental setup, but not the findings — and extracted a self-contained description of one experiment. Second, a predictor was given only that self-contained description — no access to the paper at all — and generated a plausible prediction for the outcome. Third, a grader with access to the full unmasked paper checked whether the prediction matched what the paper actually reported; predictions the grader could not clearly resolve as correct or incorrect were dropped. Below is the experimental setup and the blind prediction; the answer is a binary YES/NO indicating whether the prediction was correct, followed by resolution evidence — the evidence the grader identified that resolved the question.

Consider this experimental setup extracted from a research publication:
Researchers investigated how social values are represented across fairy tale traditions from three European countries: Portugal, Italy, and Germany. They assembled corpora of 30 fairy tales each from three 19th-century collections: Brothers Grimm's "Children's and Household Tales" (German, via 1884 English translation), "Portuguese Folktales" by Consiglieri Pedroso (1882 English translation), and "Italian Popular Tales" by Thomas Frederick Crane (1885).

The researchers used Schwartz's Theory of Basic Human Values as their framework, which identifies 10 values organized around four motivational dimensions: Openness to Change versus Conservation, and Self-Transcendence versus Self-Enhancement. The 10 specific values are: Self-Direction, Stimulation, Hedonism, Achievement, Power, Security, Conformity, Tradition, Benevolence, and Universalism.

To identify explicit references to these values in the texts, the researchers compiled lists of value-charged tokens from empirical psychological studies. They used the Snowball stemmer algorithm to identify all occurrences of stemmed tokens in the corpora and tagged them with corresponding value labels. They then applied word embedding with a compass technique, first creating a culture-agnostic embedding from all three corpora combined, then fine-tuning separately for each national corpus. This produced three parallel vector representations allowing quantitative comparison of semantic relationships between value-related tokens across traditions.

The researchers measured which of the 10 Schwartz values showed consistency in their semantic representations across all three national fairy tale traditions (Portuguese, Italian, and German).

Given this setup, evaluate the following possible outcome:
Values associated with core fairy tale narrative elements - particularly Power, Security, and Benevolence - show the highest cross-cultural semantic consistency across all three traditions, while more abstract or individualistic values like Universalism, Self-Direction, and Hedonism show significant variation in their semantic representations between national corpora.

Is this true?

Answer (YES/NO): NO